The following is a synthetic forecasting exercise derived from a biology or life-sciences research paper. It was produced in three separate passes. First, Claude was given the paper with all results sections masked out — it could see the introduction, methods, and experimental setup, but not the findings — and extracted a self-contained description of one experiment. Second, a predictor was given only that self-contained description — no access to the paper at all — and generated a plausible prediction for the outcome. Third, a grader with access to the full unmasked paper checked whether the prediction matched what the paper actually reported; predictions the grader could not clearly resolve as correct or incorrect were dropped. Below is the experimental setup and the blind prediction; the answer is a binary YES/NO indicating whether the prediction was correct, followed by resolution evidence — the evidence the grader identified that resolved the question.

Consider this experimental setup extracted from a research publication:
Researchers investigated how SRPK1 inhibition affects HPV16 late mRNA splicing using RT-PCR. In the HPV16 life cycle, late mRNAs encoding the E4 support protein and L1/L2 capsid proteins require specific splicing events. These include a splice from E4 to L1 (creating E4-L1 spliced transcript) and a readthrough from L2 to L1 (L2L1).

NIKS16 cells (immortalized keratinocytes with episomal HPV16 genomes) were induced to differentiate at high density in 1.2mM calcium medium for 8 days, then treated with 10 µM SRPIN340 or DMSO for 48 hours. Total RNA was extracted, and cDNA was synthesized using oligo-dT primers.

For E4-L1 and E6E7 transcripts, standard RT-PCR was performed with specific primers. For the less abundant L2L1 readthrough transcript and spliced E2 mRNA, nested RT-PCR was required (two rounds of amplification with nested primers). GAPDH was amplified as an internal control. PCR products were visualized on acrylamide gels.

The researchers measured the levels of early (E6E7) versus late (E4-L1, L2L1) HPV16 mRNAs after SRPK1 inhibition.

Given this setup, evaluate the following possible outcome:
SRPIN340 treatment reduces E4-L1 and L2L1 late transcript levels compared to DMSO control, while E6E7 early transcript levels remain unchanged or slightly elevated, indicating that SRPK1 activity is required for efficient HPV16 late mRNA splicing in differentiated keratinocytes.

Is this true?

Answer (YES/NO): NO